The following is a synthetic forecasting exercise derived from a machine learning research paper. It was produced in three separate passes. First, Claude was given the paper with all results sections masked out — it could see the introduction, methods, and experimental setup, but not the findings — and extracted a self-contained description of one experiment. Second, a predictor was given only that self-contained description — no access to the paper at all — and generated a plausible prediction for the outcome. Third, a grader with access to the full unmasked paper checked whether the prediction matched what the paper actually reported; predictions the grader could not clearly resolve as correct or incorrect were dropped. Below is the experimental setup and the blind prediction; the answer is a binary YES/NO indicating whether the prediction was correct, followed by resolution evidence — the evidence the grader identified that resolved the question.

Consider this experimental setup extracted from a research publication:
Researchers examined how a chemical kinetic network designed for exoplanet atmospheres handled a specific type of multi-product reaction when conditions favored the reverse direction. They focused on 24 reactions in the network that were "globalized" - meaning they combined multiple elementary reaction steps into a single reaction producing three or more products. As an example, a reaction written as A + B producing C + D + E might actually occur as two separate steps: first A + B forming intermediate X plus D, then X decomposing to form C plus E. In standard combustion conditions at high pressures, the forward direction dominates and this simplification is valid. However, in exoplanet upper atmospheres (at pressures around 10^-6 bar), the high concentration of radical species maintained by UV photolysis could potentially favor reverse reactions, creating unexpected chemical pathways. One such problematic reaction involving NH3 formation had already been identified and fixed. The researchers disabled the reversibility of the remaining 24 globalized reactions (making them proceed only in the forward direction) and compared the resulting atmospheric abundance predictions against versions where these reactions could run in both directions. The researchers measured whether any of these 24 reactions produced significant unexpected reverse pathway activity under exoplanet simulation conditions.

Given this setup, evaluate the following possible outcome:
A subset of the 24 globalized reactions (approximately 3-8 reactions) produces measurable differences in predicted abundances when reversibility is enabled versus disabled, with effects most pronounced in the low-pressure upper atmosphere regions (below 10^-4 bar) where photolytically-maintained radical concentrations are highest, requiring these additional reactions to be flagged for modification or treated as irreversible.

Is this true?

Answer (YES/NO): NO